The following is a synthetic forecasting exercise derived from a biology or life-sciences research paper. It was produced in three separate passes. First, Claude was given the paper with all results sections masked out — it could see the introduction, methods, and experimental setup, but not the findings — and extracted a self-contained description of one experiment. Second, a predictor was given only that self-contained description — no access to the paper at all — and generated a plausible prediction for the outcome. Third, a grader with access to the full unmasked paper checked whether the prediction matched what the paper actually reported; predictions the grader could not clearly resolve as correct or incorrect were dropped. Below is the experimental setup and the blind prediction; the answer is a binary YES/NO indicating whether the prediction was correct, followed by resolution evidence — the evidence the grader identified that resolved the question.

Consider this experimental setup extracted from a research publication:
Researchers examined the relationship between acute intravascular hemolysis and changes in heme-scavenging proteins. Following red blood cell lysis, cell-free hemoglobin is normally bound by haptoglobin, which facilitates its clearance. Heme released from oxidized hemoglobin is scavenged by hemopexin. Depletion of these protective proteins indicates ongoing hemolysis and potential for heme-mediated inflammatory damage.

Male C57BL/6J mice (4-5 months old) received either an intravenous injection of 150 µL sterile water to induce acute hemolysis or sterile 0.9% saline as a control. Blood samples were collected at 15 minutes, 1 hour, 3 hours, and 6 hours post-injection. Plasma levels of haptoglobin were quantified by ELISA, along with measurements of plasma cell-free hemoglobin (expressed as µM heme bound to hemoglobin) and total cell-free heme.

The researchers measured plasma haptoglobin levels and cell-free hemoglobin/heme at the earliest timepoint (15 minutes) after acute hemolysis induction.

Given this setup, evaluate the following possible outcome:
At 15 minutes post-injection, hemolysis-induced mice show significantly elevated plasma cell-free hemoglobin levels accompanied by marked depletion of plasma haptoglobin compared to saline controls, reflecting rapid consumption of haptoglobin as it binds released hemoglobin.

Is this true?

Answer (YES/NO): NO